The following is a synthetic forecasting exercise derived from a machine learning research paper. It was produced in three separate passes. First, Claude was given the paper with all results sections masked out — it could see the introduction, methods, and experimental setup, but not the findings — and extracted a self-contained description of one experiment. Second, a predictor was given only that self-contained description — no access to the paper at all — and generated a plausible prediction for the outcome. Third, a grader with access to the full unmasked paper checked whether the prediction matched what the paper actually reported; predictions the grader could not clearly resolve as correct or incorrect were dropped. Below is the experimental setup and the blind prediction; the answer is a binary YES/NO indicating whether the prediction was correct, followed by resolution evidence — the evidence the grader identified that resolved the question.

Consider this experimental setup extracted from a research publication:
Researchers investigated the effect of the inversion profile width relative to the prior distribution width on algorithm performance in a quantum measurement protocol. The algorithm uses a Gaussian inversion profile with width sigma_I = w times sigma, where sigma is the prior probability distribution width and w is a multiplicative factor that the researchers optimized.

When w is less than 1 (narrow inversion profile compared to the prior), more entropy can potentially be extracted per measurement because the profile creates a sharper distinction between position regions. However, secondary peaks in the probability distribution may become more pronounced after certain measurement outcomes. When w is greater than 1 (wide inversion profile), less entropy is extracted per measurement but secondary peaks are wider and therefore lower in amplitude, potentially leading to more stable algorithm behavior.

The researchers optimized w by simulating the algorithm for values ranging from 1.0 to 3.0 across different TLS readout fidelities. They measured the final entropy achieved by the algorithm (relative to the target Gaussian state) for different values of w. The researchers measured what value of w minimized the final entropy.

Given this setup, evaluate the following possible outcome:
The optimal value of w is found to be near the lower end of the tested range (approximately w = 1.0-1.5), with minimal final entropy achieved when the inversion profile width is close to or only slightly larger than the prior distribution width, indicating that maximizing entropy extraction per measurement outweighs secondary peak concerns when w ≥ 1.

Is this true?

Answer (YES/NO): NO